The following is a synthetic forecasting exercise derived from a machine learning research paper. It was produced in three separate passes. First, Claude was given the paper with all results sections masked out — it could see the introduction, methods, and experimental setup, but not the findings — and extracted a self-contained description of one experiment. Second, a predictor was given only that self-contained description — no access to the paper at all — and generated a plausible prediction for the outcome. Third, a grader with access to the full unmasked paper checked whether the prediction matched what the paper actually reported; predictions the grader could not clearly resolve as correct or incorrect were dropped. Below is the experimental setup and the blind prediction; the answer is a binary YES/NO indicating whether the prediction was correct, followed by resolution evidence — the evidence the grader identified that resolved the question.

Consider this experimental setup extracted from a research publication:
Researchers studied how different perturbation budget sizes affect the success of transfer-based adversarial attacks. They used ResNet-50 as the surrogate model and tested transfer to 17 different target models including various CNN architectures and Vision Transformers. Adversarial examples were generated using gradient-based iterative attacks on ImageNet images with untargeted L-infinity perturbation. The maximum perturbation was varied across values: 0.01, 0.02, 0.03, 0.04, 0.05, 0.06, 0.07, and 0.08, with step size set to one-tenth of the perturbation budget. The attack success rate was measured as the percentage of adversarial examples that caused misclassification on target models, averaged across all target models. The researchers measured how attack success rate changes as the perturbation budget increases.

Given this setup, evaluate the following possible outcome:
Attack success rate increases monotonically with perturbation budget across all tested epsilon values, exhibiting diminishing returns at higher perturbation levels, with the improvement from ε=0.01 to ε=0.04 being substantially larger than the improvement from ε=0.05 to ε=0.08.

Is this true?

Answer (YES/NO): NO